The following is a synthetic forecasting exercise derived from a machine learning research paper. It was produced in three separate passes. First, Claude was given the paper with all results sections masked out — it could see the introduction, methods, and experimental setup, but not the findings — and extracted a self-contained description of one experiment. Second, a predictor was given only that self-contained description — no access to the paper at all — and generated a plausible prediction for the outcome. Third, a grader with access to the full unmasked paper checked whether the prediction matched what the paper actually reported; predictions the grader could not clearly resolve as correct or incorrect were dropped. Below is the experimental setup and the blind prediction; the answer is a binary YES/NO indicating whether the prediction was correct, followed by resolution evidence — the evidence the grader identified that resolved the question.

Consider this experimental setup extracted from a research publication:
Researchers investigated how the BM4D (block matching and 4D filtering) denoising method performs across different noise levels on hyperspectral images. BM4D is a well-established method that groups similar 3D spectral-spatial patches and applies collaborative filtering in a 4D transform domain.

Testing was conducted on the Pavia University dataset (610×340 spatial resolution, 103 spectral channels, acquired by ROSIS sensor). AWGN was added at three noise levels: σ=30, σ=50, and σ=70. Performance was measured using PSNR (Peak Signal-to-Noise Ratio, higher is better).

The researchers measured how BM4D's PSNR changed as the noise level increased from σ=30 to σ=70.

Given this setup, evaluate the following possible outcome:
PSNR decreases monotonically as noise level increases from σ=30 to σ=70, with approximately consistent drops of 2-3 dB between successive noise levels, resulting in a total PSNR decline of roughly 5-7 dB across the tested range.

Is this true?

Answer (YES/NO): NO